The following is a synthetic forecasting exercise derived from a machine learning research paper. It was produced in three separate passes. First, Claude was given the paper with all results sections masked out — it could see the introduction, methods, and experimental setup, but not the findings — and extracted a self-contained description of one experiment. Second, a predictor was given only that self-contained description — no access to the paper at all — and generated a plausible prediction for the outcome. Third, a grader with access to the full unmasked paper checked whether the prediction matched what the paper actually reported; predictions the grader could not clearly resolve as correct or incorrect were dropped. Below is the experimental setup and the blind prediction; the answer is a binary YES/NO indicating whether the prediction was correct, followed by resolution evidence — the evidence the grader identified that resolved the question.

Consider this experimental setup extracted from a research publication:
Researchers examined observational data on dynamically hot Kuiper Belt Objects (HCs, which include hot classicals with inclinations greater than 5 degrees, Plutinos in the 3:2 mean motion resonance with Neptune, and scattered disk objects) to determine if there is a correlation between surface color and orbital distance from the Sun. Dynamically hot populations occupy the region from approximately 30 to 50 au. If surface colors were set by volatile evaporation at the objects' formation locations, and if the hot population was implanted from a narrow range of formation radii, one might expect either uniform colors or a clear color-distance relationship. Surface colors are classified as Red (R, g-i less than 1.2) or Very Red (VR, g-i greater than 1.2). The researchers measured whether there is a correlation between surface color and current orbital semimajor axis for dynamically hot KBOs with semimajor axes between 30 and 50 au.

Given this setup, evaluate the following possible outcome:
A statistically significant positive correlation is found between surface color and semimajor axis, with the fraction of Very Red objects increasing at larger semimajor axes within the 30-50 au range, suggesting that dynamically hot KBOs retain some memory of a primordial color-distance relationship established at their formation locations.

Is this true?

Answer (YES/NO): NO